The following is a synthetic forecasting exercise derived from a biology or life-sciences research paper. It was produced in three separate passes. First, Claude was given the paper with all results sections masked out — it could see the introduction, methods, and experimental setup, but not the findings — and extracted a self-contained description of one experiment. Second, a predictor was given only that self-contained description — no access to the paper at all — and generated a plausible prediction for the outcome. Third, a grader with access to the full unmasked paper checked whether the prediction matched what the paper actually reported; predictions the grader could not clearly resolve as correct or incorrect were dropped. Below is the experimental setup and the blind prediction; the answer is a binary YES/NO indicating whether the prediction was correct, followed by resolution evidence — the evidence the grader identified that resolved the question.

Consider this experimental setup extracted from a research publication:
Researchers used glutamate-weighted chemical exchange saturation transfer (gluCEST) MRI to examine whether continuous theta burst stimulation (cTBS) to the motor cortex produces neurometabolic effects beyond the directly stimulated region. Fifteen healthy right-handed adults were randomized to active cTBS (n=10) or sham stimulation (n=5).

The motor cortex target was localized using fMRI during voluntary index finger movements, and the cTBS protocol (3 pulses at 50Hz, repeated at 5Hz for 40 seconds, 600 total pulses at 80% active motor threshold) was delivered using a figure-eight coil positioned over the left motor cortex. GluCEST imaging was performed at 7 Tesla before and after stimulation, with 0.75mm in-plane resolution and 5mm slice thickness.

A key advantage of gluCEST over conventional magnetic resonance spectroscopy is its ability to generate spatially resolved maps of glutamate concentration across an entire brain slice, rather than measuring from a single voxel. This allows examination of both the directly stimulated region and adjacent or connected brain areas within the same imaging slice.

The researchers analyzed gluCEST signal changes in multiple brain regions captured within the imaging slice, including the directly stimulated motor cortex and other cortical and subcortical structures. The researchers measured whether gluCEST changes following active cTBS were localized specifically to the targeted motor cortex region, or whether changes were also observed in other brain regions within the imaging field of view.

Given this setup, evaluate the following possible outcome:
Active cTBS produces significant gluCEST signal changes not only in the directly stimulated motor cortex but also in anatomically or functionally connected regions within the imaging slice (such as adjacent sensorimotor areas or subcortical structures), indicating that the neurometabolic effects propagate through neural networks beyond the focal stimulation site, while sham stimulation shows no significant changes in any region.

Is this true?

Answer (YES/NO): YES